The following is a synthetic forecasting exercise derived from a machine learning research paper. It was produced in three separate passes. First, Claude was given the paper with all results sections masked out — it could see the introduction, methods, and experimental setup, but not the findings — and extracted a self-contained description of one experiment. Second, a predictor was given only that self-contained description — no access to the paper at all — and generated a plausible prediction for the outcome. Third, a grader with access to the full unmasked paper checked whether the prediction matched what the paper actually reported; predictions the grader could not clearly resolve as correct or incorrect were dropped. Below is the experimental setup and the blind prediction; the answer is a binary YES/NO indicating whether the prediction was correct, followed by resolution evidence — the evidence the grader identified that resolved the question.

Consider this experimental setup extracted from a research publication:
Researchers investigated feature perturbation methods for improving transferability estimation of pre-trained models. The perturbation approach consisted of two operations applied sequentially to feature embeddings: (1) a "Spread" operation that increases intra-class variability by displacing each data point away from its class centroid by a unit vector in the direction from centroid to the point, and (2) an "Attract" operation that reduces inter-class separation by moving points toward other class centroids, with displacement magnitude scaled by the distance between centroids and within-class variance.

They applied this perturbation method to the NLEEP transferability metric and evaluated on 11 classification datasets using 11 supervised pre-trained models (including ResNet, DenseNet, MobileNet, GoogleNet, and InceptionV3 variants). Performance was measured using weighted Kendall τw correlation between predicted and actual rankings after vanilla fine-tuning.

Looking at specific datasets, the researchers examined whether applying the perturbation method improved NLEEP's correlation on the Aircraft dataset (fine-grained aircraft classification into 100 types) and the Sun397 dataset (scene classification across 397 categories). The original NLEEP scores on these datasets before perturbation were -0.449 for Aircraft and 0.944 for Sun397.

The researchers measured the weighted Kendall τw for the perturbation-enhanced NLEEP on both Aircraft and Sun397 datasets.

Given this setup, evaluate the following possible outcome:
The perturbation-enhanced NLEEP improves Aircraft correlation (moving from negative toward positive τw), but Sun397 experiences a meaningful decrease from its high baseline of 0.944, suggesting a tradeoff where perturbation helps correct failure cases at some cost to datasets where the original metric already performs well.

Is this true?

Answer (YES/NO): YES